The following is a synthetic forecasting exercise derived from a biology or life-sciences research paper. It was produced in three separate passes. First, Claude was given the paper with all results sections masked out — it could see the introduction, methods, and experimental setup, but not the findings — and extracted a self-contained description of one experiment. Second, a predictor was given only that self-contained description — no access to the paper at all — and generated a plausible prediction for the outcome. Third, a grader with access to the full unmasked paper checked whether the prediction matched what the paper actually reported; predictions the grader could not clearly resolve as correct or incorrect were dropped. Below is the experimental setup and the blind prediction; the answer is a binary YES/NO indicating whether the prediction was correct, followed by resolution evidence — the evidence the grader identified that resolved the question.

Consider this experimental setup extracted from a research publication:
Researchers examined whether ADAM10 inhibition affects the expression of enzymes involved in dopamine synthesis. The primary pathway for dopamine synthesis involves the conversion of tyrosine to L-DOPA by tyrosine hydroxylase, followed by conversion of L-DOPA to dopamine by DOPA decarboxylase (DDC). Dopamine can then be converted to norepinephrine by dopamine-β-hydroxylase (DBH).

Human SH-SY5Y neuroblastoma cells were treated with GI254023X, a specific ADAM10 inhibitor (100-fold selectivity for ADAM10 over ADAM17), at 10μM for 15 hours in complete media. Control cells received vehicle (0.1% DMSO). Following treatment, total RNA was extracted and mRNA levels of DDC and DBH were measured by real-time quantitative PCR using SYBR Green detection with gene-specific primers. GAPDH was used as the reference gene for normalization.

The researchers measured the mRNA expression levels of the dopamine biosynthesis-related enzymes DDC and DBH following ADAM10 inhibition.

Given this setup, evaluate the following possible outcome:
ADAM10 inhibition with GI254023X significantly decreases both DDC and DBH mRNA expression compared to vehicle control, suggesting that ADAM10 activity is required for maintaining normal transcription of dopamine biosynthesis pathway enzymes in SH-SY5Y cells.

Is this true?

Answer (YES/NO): NO